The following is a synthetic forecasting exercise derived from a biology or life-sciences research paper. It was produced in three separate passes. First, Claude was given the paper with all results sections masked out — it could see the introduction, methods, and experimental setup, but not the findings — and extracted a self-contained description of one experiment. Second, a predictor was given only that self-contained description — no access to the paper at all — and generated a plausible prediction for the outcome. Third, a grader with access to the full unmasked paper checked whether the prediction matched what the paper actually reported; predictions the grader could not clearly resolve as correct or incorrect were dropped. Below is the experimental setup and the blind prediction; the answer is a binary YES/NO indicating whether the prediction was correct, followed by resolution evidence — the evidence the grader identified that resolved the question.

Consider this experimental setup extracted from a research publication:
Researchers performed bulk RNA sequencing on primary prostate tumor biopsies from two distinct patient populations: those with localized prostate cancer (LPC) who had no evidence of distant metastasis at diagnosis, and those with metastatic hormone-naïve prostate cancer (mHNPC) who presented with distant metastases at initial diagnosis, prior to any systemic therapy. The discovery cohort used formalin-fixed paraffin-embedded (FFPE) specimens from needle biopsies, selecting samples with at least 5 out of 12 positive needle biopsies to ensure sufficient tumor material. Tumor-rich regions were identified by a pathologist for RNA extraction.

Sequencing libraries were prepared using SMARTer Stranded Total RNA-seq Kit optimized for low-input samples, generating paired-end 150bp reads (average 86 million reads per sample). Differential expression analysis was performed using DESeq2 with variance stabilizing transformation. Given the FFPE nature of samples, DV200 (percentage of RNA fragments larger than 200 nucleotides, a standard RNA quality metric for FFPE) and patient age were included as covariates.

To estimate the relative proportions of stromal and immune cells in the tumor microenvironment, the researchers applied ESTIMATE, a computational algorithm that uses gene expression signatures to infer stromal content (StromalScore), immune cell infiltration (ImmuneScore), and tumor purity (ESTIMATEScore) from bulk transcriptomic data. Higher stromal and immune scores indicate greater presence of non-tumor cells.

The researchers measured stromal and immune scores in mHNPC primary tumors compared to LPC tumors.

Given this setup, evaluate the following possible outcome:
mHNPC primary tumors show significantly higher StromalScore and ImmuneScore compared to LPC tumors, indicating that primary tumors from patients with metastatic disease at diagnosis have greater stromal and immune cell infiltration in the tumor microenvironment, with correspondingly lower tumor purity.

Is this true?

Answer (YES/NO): YES